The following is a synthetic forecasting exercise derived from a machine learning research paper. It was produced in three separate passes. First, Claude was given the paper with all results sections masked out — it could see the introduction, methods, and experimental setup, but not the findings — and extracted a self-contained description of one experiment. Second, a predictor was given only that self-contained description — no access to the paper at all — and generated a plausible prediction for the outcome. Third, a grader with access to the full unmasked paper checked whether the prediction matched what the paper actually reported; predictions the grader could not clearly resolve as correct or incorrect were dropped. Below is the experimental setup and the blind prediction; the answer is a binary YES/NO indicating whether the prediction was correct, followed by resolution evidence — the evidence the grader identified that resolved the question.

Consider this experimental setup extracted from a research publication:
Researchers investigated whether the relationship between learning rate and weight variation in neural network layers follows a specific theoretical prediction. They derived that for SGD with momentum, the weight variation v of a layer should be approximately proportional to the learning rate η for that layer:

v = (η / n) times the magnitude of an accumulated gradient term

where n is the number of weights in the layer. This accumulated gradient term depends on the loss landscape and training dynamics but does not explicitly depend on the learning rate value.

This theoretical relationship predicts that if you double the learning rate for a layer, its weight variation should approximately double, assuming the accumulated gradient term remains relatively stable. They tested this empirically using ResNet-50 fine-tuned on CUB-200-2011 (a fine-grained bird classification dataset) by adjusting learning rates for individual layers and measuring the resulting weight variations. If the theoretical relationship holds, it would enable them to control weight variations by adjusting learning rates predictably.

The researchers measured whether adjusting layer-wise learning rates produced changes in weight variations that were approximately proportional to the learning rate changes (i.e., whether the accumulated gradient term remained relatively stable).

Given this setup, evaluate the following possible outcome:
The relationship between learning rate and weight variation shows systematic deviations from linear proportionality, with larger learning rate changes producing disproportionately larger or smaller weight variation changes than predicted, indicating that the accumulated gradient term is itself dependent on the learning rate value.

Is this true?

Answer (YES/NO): NO